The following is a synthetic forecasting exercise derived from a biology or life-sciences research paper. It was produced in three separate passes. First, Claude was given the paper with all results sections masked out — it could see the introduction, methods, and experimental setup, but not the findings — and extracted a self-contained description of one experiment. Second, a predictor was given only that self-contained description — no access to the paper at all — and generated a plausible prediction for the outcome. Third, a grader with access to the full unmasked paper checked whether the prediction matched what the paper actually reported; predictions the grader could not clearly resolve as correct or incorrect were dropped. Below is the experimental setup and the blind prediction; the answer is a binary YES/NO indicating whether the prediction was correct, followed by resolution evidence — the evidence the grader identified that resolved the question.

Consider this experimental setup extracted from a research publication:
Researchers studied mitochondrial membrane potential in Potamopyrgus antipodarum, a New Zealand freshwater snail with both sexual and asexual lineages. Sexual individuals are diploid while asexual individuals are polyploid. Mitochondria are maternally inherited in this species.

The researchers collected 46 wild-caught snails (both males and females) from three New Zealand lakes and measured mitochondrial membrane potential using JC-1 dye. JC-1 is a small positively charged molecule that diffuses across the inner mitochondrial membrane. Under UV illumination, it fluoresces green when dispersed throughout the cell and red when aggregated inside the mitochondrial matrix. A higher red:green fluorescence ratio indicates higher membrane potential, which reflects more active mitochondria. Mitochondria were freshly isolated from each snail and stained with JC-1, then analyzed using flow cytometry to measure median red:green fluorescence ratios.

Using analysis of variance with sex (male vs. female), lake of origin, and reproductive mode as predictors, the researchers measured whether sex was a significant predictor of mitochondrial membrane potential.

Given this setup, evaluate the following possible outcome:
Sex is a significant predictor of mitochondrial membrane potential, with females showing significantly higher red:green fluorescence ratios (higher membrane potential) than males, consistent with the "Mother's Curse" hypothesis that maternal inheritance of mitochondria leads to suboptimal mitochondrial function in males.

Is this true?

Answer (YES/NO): NO